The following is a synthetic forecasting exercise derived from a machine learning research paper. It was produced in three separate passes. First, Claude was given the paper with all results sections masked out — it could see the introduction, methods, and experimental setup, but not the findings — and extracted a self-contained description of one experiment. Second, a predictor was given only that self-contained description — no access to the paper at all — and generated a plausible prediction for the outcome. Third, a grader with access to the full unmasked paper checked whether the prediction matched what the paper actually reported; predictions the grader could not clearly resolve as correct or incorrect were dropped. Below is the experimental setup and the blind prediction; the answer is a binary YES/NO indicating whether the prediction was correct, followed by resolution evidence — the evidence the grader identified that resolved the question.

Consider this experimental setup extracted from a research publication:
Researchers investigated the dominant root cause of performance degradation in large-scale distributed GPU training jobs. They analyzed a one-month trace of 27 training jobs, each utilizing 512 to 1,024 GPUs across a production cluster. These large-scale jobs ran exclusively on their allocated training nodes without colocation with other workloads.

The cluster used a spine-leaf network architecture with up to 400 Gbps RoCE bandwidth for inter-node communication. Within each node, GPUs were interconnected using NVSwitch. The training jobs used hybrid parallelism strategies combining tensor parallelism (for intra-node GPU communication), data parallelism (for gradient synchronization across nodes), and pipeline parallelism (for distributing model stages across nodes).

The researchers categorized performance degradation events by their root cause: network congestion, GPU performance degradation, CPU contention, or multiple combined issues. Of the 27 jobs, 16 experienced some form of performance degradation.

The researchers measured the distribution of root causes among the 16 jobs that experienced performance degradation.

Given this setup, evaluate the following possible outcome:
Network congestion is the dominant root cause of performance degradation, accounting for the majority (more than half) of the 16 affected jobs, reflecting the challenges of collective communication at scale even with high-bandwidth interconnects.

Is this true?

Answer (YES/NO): YES